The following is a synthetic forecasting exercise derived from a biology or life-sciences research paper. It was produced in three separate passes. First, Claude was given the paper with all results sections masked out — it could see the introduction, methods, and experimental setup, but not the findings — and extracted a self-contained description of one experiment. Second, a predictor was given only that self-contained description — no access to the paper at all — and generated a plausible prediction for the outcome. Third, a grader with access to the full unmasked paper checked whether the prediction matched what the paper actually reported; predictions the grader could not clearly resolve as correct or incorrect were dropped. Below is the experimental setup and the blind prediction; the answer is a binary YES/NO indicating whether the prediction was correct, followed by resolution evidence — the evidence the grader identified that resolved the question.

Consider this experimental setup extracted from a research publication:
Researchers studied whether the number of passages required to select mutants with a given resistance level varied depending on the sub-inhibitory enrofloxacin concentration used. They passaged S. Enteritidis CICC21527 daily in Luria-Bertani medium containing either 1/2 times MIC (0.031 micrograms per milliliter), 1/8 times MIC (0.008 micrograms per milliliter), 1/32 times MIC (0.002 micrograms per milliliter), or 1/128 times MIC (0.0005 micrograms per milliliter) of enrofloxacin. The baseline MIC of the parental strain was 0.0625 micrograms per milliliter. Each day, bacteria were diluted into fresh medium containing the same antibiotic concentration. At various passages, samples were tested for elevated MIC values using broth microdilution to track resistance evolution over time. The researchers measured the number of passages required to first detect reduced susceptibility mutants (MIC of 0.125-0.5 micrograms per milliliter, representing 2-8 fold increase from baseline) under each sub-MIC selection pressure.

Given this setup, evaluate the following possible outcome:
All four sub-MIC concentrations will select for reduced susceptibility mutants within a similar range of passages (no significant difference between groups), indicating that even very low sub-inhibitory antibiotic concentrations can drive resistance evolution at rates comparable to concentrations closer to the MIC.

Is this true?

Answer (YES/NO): NO